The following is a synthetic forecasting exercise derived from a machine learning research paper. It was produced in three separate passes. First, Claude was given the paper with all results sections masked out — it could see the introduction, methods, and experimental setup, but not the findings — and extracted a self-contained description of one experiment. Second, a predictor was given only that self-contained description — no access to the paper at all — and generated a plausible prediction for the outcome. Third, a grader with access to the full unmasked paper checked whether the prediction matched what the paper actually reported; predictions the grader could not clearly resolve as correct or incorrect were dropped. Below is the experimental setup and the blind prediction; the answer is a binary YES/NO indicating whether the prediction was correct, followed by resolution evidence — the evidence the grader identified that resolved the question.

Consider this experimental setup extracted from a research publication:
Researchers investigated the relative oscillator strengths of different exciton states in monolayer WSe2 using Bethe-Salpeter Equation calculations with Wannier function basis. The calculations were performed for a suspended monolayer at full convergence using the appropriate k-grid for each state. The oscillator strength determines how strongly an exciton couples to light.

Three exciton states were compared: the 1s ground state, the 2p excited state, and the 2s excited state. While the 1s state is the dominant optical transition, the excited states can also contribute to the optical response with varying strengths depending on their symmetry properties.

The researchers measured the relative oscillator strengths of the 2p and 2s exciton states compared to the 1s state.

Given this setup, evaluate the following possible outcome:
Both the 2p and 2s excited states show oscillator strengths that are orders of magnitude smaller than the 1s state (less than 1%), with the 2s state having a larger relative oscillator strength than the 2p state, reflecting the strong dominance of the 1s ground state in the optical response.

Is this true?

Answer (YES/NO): NO